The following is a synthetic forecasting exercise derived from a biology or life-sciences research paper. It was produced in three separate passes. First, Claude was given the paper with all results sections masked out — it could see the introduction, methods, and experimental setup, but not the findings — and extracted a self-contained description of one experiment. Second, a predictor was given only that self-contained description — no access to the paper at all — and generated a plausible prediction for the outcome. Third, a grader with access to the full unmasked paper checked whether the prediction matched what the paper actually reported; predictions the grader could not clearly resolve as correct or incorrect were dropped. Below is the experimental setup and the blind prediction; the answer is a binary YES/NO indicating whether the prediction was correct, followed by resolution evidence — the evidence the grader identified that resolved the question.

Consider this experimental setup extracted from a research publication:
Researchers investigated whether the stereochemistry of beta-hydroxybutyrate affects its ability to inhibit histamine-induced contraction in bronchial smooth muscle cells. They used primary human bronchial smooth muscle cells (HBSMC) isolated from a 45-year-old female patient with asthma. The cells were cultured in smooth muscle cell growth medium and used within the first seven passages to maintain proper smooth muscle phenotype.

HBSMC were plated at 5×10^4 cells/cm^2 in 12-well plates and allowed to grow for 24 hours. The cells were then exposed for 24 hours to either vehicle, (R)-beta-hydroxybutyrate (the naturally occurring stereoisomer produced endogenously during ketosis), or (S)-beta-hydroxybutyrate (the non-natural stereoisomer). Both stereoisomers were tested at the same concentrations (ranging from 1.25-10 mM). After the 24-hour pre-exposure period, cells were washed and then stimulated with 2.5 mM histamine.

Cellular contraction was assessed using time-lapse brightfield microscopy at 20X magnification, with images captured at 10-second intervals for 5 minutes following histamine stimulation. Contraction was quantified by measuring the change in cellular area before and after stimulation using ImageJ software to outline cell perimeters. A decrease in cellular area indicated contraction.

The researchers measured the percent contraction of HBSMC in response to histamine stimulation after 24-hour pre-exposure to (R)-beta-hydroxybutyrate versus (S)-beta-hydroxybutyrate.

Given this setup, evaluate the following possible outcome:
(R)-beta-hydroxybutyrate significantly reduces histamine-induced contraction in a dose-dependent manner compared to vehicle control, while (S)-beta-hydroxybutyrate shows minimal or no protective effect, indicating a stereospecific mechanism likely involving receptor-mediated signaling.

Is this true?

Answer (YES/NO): NO